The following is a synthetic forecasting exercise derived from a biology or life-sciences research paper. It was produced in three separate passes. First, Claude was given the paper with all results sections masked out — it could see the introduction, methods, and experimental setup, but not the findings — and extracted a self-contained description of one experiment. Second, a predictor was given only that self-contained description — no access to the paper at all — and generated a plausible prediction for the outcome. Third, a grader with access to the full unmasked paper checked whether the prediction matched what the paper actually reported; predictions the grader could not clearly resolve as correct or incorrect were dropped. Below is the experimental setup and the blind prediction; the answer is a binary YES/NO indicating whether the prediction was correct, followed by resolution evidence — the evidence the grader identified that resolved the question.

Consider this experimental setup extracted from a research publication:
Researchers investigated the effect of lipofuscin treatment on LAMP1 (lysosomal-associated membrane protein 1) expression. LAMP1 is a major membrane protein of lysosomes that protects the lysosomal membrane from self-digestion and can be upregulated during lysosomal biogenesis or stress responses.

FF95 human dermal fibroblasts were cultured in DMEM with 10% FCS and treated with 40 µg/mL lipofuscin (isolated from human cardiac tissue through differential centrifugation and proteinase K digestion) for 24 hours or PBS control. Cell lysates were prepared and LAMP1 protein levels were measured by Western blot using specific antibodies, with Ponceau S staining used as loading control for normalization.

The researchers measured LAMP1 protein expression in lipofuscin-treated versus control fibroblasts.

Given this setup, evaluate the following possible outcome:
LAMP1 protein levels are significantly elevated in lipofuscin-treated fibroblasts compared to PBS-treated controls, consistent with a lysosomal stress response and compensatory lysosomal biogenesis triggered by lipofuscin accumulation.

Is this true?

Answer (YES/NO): NO